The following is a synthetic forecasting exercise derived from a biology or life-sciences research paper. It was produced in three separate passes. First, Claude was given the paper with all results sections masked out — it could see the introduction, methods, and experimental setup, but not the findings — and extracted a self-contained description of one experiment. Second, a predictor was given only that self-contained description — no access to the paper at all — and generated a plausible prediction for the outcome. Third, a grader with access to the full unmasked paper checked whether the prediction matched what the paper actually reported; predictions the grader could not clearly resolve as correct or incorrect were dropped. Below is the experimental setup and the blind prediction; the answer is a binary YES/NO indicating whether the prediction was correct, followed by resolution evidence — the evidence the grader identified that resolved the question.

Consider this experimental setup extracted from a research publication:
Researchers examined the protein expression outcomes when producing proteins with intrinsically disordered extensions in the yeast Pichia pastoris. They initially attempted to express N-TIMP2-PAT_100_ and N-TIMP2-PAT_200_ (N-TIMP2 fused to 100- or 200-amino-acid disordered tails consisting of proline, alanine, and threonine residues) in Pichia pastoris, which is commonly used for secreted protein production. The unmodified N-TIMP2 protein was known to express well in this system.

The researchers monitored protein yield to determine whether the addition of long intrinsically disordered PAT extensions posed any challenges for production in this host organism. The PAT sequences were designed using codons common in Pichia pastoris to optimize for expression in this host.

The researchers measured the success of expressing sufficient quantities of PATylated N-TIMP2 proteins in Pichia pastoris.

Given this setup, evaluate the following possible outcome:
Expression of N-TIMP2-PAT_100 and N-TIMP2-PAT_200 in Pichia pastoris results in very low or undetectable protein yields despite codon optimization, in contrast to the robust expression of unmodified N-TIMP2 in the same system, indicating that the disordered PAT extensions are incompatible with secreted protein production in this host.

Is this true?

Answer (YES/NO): YES